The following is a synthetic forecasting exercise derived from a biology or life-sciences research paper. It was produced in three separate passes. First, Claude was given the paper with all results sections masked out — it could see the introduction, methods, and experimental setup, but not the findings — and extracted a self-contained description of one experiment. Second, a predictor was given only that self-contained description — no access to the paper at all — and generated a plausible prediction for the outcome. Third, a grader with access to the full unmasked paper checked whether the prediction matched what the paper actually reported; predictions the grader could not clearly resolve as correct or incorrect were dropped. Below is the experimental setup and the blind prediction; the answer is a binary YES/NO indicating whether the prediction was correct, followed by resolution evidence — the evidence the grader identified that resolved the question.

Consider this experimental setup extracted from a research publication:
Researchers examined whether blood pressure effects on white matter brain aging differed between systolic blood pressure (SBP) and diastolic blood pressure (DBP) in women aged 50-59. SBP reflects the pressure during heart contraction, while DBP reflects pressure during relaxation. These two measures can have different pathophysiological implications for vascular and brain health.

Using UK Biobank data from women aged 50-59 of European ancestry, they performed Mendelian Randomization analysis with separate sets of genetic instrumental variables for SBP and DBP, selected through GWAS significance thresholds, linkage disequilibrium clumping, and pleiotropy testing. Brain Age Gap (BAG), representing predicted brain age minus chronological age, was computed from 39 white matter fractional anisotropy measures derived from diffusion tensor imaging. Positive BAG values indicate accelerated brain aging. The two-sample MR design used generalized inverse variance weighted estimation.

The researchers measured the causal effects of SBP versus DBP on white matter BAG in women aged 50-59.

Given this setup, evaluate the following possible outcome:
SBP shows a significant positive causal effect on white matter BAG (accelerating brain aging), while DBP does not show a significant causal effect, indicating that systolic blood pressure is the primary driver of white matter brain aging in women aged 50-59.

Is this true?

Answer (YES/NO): NO